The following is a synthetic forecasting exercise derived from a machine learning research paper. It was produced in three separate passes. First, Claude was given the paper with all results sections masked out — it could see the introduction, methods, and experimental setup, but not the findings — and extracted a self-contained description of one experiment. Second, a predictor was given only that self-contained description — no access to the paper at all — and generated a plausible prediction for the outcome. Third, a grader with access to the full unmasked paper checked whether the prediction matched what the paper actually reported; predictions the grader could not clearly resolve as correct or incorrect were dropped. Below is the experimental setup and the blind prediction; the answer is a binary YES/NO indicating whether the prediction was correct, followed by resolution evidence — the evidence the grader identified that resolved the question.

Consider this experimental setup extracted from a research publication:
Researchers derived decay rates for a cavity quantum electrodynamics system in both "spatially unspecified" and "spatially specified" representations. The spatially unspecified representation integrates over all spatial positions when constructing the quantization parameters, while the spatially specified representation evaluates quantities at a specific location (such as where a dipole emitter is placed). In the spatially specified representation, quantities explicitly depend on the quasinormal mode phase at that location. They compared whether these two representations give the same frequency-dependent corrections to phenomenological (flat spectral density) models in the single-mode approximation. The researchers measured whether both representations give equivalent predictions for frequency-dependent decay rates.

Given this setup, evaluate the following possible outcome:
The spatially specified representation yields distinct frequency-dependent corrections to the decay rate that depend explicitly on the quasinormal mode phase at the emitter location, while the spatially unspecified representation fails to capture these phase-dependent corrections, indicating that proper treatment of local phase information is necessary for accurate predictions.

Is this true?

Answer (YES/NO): YES